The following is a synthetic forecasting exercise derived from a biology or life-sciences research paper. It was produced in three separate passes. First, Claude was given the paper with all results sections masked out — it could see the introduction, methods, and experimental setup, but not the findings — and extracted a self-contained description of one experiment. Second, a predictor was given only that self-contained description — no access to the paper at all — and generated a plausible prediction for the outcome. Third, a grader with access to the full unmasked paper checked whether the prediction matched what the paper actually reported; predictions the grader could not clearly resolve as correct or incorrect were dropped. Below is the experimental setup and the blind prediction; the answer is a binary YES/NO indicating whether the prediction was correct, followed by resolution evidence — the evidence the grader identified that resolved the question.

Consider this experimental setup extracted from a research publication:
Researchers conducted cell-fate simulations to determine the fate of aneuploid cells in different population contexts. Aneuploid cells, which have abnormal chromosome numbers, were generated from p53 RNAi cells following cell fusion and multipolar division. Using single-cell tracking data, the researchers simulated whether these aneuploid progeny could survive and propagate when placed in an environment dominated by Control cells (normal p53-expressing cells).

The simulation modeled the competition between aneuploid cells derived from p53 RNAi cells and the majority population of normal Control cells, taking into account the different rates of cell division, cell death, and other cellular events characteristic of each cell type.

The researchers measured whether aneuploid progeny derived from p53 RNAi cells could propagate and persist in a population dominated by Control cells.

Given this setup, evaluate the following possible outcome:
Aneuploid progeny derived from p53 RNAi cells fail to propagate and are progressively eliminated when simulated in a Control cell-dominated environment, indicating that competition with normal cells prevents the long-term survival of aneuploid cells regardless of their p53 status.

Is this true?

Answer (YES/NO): NO